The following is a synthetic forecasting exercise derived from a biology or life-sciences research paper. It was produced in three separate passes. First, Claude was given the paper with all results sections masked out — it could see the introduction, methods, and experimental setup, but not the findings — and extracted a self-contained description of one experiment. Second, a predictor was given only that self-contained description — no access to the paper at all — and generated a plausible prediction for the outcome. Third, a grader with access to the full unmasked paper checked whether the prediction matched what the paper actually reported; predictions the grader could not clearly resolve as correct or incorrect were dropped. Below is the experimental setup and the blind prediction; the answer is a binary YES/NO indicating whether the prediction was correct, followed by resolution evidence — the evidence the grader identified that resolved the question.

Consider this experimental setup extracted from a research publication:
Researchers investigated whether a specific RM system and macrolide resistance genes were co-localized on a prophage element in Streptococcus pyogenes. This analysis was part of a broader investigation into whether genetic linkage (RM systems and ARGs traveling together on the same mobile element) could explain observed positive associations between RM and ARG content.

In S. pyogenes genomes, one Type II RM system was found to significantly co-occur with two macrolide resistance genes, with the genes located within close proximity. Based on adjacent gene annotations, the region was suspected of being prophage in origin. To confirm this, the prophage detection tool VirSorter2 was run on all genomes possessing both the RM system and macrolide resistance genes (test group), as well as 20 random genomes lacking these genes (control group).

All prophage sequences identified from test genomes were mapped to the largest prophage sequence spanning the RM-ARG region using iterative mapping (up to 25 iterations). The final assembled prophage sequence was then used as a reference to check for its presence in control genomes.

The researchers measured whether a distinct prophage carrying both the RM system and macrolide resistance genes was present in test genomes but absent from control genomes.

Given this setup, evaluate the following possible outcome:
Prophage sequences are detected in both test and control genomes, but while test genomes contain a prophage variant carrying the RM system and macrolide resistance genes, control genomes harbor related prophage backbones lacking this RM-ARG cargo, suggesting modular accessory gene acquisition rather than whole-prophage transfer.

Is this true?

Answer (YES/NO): NO